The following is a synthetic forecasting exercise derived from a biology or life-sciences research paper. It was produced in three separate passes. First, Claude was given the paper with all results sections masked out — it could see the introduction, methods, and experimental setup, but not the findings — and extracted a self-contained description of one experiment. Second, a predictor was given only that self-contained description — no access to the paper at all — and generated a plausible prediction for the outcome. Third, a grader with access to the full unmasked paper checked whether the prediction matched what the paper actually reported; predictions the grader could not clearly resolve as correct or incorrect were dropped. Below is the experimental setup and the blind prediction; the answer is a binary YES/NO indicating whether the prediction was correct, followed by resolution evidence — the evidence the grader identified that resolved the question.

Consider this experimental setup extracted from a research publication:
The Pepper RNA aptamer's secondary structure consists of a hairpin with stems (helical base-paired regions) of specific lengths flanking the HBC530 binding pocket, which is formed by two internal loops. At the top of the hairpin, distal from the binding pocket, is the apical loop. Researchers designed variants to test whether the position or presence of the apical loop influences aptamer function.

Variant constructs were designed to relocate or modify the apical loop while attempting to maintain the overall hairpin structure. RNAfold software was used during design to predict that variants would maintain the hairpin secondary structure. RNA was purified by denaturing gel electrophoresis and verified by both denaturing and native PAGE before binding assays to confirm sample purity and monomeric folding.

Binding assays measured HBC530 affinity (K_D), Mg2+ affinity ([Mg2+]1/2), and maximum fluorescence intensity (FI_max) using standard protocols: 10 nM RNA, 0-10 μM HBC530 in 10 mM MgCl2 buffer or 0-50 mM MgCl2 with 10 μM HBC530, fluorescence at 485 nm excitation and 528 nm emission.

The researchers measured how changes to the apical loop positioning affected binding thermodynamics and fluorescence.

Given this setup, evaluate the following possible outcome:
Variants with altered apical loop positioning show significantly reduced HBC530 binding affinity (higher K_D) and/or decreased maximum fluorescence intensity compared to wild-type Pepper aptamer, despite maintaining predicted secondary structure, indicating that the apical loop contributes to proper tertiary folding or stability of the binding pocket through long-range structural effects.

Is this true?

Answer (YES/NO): NO